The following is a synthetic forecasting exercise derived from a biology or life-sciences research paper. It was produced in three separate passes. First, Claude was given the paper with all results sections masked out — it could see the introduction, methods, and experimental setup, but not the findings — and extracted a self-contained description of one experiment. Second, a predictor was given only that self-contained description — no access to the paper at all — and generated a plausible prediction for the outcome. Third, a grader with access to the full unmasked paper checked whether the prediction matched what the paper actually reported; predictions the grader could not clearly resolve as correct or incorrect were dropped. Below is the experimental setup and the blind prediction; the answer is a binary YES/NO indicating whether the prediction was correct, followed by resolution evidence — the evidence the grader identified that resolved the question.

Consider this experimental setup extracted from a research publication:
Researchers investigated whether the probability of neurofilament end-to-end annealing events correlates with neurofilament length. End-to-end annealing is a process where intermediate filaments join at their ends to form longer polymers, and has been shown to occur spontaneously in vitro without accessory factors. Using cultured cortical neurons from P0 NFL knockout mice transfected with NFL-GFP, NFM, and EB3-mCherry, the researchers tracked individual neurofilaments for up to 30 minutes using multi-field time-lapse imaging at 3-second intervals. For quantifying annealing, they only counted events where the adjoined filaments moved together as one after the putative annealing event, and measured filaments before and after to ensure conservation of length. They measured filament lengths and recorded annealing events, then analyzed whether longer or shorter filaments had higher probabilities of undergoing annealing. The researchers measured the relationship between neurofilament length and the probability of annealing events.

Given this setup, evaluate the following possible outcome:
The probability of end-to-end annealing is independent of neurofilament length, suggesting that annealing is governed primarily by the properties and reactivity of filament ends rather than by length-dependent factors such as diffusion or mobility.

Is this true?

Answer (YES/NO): NO